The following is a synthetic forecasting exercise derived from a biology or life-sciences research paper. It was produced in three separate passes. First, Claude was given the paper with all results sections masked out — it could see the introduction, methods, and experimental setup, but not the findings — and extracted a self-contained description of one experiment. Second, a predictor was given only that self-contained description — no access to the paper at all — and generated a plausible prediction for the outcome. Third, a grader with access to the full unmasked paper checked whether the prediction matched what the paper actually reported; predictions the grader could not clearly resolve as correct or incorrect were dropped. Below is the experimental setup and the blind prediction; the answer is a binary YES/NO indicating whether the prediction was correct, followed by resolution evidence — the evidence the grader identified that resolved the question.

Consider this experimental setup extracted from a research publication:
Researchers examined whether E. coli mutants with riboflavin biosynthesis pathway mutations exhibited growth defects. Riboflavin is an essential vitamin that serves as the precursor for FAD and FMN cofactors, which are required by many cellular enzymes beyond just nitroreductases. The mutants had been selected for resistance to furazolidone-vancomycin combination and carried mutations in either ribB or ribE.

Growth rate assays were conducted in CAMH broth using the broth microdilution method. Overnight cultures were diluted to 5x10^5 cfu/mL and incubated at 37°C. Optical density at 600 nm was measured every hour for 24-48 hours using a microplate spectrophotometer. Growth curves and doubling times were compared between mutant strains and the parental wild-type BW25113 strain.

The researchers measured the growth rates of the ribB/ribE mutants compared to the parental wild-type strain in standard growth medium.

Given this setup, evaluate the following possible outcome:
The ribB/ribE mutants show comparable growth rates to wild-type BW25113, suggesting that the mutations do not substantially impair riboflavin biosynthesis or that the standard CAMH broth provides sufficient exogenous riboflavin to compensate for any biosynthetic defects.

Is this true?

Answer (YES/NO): NO